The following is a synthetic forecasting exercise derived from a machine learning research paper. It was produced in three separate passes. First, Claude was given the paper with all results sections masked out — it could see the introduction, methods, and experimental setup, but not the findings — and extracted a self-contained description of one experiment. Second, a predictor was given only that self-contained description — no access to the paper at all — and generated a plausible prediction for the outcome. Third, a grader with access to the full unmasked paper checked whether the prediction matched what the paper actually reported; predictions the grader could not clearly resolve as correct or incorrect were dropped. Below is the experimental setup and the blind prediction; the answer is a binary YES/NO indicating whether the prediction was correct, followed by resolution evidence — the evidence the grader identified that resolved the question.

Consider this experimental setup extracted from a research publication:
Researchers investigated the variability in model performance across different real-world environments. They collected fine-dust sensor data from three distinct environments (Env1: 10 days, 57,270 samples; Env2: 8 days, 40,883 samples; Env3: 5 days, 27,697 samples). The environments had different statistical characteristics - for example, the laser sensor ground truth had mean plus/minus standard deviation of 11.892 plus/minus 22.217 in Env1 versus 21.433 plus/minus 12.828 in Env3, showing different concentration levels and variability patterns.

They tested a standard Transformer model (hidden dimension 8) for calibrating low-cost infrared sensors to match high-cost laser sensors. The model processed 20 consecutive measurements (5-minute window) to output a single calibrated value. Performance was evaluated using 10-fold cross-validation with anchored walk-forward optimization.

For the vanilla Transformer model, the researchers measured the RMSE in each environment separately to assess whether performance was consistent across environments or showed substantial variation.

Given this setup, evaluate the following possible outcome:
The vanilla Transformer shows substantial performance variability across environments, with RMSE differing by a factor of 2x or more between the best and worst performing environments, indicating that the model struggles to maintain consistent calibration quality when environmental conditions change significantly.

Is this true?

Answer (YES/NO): NO